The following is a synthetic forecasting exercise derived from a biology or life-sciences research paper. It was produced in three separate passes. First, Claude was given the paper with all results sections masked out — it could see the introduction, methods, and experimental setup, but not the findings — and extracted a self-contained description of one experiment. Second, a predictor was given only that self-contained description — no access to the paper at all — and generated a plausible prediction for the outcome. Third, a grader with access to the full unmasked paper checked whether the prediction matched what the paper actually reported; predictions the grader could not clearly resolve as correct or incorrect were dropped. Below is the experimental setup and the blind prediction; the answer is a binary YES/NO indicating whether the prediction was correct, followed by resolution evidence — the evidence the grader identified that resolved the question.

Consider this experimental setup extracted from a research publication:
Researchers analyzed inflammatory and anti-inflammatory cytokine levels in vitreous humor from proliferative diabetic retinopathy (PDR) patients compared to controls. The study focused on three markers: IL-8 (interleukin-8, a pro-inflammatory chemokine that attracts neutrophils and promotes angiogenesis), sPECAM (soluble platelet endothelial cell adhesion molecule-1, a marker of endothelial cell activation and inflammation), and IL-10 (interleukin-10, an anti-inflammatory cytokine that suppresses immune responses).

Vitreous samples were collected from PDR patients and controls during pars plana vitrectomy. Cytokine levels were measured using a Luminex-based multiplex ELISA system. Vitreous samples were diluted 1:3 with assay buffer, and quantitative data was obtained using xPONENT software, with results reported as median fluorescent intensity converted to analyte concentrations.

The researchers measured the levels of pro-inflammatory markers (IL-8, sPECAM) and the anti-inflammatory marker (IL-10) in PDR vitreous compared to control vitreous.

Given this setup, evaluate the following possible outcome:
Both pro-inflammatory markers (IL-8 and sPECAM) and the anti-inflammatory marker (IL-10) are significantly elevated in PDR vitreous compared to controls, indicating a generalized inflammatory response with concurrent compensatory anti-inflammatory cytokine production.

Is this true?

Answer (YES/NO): NO